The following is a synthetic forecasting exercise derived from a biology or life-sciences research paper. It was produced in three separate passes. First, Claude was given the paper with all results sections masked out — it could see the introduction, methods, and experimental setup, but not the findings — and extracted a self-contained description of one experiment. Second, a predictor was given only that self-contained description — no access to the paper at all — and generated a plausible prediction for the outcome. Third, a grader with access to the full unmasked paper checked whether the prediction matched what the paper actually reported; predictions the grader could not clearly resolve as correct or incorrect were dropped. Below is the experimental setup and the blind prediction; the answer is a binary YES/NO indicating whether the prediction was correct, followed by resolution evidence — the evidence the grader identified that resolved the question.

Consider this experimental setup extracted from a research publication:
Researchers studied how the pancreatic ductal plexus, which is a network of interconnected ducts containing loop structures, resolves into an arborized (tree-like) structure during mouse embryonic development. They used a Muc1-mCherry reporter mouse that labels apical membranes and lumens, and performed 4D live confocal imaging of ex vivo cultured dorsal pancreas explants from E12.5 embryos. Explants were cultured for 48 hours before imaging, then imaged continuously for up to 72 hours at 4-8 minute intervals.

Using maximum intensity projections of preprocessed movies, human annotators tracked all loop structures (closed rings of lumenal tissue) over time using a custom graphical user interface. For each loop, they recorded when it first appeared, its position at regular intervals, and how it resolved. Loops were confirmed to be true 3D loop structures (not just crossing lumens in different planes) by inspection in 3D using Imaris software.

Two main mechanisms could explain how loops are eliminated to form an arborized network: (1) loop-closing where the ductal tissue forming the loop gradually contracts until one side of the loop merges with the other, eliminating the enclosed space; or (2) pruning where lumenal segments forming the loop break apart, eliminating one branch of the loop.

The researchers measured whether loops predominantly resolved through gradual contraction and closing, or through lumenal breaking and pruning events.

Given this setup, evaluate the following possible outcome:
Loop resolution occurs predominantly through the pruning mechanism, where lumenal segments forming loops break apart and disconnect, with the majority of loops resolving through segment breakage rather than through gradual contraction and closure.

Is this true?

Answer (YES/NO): NO